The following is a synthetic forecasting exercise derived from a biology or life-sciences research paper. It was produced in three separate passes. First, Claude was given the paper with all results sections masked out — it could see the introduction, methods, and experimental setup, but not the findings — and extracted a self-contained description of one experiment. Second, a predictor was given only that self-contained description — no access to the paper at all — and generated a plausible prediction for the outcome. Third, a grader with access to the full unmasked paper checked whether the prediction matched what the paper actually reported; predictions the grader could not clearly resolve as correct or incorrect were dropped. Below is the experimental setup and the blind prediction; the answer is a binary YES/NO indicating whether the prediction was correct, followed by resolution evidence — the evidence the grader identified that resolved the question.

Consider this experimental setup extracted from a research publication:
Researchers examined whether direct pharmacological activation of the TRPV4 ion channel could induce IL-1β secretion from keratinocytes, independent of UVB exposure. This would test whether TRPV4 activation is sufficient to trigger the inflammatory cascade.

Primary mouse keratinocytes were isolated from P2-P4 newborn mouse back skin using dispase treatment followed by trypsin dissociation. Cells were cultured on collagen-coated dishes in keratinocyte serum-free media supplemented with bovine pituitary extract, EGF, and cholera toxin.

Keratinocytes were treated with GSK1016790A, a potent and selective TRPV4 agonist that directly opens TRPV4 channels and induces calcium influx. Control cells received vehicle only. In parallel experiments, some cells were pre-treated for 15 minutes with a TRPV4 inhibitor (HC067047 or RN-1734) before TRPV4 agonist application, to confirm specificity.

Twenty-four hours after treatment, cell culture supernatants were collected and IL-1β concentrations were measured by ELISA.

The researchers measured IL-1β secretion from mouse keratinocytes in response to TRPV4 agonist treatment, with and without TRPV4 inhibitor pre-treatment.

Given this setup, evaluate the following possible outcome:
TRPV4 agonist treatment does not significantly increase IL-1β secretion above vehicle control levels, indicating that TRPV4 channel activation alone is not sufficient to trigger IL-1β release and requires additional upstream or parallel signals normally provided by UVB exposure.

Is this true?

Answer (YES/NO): NO